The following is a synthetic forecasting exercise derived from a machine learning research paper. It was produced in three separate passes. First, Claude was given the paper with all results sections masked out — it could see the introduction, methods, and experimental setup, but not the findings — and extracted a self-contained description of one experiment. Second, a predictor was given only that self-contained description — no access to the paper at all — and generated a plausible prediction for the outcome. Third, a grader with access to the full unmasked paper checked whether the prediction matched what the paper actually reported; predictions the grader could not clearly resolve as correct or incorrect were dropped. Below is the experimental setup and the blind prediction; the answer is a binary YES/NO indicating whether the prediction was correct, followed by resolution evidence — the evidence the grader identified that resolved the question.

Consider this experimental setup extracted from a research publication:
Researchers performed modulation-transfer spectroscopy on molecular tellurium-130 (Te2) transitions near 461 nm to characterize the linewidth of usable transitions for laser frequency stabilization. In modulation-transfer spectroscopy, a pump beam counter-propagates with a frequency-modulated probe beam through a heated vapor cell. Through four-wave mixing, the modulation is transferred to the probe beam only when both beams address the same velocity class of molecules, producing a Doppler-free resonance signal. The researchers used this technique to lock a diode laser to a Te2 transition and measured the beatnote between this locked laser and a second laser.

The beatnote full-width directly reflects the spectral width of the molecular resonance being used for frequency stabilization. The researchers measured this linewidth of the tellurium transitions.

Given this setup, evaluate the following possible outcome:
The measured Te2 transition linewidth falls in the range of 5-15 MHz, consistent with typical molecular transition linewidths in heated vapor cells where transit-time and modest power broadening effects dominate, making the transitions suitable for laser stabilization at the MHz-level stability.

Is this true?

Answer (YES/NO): NO